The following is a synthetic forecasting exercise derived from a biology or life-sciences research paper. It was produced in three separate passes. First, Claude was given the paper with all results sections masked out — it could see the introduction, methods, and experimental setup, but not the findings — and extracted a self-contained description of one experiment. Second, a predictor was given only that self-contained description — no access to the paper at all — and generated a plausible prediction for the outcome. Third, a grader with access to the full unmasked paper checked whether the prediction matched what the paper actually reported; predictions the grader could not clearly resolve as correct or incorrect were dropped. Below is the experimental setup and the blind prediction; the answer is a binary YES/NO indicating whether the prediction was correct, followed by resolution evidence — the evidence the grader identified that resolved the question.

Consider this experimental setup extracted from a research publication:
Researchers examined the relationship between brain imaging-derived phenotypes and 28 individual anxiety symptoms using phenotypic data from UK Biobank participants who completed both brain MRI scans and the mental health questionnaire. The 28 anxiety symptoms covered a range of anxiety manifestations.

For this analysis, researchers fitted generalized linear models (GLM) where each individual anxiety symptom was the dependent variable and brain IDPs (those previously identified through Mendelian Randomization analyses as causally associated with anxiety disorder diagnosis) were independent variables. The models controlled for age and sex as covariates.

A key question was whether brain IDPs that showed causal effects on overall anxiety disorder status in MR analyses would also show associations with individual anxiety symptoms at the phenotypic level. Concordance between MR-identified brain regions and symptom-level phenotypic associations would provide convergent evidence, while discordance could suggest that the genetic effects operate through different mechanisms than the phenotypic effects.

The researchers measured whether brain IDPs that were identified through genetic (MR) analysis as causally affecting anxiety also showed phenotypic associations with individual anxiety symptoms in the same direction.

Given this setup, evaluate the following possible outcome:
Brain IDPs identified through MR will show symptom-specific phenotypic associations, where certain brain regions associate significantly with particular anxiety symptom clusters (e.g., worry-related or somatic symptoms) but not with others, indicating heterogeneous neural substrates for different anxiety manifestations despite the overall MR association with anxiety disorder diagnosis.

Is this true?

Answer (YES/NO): YES